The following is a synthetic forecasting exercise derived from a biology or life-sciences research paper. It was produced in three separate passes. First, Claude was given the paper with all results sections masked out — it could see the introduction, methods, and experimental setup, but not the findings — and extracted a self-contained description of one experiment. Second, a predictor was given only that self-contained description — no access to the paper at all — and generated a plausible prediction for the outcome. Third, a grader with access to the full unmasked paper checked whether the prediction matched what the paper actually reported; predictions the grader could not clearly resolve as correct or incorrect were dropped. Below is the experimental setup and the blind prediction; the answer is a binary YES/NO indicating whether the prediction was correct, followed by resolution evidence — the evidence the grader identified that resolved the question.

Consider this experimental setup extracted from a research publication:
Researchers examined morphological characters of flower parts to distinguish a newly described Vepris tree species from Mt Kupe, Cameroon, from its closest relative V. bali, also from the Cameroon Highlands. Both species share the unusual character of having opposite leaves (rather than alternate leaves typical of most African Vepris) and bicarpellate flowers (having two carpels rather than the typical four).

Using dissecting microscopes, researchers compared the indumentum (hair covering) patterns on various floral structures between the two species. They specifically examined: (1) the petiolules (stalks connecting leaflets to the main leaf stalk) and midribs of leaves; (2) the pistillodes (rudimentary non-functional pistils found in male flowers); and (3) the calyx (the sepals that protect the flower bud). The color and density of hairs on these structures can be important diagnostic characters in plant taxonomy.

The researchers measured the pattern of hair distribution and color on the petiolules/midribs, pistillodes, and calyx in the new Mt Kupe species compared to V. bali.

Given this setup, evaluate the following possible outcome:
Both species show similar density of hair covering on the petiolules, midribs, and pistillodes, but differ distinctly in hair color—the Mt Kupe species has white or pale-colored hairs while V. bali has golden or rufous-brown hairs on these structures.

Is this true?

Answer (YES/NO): NO